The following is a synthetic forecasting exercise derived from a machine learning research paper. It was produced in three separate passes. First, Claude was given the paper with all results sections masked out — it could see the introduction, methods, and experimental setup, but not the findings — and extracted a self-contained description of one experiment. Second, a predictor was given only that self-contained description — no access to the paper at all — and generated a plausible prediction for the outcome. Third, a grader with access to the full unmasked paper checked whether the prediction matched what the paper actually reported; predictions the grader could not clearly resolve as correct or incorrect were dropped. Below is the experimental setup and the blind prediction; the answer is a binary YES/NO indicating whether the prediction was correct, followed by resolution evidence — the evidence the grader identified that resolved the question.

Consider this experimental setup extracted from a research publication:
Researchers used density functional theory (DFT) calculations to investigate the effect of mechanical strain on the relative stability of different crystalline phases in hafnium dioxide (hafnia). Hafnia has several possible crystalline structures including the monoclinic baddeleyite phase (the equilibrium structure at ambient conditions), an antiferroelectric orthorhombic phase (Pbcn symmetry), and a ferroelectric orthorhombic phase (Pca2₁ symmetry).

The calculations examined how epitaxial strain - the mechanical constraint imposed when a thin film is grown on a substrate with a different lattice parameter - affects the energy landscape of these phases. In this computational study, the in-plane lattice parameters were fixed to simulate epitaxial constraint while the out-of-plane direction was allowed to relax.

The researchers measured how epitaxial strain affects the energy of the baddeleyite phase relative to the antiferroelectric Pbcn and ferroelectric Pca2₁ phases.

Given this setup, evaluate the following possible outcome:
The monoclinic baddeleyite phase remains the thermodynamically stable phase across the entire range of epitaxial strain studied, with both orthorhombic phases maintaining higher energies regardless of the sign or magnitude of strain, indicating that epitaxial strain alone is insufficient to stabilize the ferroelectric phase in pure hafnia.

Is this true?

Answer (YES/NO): NO